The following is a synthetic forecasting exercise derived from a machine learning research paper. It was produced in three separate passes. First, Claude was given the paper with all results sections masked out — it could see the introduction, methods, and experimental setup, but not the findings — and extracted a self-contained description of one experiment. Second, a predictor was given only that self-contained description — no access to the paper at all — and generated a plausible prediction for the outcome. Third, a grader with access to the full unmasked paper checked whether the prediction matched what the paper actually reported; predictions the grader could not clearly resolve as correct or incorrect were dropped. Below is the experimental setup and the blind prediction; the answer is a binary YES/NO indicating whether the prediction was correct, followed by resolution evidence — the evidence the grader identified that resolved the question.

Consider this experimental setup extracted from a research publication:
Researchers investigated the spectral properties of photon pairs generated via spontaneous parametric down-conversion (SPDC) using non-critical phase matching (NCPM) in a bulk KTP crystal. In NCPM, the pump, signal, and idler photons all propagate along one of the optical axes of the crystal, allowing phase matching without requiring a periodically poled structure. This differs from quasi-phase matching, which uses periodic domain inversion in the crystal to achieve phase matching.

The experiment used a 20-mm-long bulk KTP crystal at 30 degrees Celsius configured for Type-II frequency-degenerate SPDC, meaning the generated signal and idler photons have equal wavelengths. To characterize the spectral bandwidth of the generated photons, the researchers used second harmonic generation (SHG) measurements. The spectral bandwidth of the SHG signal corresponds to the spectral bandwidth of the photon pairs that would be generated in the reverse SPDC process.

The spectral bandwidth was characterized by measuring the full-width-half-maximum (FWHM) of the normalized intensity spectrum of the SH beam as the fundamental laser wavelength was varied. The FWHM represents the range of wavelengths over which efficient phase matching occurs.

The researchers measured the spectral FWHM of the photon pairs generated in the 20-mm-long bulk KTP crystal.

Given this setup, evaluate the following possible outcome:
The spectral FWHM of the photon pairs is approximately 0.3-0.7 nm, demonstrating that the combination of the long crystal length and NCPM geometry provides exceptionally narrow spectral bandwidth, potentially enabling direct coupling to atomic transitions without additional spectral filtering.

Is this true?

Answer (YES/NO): YES